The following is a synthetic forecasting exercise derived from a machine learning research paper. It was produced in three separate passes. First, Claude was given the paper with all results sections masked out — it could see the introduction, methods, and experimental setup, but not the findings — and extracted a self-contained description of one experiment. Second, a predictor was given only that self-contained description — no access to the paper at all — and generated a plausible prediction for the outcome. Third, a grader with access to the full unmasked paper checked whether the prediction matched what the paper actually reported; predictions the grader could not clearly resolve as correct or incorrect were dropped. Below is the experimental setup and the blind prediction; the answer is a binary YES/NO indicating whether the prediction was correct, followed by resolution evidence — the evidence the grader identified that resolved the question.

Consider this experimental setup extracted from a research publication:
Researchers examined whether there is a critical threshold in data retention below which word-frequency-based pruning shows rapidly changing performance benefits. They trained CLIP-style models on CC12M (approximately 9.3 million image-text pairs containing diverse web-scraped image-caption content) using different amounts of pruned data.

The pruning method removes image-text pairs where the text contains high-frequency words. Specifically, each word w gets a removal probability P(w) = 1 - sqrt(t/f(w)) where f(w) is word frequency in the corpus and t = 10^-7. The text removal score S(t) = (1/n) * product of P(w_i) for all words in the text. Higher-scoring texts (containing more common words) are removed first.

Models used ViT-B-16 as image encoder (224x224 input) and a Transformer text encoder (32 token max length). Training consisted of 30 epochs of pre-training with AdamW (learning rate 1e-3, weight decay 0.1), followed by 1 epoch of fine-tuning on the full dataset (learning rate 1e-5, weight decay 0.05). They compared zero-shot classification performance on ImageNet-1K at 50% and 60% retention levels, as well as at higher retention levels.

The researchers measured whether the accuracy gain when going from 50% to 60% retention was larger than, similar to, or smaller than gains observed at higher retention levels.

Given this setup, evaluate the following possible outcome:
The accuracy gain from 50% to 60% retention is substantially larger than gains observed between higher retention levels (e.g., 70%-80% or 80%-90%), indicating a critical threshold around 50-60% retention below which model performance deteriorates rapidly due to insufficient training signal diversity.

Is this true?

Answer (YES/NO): YES